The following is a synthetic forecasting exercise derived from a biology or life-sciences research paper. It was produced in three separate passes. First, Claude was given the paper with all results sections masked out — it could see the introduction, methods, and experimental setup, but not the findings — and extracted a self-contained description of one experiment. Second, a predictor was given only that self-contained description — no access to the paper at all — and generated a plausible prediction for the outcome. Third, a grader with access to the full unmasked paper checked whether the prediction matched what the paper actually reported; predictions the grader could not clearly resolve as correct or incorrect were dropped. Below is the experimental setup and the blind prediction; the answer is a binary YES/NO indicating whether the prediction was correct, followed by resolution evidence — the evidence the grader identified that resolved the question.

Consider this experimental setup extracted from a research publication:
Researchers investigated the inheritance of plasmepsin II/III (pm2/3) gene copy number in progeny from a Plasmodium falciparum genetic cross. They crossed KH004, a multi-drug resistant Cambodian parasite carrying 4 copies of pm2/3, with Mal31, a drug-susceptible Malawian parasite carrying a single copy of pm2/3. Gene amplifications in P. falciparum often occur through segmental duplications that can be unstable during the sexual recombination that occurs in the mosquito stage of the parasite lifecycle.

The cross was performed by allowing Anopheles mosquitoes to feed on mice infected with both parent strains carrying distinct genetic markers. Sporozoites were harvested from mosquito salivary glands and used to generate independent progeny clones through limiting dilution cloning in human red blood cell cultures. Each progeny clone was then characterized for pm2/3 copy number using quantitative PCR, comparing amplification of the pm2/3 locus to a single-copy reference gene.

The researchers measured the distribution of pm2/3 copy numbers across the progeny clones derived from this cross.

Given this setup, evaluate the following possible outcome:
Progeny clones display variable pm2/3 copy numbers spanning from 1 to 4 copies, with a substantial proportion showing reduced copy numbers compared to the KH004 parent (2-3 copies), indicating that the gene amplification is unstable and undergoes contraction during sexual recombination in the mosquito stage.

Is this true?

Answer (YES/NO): NO